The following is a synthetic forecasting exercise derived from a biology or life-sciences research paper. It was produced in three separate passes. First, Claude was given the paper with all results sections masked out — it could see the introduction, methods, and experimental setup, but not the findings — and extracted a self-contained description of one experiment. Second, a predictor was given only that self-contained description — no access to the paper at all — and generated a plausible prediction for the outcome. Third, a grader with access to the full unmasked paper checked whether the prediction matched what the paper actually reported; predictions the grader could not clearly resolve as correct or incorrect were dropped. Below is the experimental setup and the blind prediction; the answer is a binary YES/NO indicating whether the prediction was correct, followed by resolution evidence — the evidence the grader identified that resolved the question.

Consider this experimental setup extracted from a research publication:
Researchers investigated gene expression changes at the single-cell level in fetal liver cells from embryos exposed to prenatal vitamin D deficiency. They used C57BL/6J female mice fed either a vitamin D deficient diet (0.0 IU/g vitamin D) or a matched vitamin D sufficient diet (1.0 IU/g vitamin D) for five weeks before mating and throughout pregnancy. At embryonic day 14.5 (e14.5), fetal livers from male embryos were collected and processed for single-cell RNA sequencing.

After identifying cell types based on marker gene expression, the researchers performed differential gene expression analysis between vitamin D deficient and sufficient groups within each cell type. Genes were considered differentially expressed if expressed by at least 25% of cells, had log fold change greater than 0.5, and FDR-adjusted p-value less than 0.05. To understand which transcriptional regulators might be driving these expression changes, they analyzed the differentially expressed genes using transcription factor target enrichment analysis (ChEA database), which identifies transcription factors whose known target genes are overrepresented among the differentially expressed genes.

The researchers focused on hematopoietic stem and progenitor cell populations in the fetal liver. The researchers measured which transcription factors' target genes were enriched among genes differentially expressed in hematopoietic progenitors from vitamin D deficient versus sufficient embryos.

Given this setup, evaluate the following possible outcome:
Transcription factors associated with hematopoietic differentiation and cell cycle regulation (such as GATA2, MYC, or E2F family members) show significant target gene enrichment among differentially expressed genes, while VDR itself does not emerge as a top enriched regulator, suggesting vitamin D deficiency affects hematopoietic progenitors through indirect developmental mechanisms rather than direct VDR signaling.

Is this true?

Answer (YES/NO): NO